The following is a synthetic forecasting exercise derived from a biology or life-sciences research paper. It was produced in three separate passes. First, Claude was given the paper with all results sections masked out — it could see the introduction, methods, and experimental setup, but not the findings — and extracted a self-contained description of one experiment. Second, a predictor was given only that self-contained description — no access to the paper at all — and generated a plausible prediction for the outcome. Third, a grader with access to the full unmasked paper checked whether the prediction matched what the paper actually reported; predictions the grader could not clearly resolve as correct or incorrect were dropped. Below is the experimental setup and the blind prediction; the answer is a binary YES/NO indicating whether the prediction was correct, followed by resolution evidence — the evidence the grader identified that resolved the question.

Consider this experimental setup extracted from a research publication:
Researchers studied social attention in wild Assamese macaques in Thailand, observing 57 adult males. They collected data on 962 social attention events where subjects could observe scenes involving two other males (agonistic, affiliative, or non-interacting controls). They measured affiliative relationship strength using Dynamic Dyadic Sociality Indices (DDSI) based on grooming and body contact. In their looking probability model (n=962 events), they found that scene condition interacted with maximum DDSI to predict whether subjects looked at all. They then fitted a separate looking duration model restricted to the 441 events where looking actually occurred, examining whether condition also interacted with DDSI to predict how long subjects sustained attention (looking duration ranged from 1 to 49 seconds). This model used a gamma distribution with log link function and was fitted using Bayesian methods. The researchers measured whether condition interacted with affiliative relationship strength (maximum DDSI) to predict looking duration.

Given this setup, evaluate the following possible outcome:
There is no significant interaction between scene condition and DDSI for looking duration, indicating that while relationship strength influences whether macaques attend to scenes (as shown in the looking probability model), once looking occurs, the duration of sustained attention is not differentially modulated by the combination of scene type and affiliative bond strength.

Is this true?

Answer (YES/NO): YES